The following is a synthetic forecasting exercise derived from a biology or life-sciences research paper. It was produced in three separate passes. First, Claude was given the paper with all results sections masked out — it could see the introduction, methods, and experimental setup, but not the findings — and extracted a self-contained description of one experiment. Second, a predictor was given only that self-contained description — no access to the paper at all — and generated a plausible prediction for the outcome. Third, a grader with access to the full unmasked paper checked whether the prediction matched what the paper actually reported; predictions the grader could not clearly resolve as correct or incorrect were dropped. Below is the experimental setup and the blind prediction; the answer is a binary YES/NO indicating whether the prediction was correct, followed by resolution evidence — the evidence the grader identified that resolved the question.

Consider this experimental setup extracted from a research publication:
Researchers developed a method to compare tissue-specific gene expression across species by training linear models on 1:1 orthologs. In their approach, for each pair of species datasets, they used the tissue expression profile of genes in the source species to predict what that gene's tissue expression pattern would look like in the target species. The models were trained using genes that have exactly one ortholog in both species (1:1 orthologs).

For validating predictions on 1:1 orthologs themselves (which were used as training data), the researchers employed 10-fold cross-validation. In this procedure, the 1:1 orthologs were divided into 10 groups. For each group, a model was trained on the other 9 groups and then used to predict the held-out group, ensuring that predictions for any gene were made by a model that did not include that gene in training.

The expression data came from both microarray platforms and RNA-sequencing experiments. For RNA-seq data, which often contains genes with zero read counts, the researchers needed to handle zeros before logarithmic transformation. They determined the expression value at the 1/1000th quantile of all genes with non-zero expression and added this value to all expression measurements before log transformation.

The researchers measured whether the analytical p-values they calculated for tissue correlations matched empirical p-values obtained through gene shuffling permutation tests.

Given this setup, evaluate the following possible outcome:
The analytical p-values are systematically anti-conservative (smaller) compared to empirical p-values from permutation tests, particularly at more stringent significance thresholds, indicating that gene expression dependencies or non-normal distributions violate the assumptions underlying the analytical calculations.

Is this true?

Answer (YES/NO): NO